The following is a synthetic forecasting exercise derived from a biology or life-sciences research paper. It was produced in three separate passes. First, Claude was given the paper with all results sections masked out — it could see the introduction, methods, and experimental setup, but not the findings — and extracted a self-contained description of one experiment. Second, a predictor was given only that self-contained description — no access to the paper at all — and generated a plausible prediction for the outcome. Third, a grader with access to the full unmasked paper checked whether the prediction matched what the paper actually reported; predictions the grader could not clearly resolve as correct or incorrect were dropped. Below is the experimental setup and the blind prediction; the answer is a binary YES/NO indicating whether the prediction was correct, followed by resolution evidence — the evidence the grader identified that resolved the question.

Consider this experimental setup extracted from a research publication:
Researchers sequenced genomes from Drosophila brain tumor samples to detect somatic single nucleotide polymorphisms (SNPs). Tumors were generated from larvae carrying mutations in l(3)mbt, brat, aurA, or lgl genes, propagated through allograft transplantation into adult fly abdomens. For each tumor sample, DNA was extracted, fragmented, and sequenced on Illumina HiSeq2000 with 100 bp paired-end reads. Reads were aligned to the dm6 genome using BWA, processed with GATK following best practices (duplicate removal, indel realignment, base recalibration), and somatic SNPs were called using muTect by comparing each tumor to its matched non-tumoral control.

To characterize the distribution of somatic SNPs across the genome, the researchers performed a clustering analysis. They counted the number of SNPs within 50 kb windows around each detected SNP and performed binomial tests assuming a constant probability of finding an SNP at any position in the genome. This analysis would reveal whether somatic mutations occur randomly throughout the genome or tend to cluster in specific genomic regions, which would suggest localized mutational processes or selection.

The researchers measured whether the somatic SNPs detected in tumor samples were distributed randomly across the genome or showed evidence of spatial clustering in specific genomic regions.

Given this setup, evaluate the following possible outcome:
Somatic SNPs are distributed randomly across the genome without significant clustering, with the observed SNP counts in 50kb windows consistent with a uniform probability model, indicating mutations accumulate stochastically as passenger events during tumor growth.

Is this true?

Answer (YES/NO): NO